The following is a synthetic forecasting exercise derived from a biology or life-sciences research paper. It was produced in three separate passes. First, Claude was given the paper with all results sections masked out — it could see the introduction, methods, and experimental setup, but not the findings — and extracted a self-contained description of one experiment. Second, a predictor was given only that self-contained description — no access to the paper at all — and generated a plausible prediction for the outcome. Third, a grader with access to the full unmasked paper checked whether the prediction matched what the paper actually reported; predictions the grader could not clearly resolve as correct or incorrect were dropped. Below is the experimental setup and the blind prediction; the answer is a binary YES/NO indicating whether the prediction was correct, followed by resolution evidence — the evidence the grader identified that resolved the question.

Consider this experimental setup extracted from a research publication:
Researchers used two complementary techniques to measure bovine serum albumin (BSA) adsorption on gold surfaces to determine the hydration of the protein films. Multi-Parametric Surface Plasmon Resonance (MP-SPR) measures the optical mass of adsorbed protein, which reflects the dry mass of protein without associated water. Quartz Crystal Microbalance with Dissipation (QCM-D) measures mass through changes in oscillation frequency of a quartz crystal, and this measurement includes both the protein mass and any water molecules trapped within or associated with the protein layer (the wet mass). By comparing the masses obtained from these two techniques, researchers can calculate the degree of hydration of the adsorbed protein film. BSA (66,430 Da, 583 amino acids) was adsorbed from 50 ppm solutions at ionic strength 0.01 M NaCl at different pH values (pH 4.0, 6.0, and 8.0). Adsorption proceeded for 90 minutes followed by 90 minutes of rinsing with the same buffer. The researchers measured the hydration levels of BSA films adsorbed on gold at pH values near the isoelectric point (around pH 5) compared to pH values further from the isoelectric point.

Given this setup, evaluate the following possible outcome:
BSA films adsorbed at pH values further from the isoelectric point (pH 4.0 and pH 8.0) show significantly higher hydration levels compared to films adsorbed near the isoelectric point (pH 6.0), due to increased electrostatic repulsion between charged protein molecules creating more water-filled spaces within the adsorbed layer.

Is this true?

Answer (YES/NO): YES